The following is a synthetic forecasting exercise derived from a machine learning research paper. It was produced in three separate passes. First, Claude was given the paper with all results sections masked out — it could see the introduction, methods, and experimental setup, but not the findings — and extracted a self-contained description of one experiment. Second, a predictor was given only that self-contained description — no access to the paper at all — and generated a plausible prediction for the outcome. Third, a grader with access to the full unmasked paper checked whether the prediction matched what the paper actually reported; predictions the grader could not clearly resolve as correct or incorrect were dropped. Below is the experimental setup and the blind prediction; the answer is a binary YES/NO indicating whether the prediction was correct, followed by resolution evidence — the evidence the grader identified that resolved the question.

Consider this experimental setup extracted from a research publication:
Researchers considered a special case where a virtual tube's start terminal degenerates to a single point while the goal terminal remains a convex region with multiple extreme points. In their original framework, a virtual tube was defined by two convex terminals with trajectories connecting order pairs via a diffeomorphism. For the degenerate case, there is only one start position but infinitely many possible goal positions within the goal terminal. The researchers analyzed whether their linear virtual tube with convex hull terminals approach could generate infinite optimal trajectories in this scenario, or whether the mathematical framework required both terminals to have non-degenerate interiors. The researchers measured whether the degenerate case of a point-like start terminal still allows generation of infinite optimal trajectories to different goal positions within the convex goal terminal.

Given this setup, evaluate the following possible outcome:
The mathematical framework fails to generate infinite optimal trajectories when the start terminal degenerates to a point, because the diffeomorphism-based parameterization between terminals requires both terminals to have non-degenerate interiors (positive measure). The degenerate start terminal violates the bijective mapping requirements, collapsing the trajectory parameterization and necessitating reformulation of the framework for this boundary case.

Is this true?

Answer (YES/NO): NO